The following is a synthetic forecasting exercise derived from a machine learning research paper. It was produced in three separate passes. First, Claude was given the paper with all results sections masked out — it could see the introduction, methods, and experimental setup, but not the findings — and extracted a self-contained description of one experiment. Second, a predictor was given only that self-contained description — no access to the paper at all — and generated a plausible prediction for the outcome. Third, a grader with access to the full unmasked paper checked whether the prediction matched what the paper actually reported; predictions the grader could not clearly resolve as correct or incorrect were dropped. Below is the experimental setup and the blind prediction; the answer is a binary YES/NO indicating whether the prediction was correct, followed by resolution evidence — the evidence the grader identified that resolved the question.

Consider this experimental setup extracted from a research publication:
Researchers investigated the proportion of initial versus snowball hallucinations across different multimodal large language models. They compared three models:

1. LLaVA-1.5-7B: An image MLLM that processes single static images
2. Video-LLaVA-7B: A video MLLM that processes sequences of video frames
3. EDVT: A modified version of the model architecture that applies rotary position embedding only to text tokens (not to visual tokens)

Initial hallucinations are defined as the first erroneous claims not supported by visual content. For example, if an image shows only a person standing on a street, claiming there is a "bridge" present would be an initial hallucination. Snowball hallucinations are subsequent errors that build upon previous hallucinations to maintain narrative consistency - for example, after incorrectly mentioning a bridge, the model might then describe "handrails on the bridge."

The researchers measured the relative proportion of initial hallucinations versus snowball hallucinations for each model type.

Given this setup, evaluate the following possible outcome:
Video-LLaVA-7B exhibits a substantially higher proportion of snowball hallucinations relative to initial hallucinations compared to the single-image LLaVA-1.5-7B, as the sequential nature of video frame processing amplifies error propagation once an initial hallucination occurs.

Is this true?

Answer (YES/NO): YES